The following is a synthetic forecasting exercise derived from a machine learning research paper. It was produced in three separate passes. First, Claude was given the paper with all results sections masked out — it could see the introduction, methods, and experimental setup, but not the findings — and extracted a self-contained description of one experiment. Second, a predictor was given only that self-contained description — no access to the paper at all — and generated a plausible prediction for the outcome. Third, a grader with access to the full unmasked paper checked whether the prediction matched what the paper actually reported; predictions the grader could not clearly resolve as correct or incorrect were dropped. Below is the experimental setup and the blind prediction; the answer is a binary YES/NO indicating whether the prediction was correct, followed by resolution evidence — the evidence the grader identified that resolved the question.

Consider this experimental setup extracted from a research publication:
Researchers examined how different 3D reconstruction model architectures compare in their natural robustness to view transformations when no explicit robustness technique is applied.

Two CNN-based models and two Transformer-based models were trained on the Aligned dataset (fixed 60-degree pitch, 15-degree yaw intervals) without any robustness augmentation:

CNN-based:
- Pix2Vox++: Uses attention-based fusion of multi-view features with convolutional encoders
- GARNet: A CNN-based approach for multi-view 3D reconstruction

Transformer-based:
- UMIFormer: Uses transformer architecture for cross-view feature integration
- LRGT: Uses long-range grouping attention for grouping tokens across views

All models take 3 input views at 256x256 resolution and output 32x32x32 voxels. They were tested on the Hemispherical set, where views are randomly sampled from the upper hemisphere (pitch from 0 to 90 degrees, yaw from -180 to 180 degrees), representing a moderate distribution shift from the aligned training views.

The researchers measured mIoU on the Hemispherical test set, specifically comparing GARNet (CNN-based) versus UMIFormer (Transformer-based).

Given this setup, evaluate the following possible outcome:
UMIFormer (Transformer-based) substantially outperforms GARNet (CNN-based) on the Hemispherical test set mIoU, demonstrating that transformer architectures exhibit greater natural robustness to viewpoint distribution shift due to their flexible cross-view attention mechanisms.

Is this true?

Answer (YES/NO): YES